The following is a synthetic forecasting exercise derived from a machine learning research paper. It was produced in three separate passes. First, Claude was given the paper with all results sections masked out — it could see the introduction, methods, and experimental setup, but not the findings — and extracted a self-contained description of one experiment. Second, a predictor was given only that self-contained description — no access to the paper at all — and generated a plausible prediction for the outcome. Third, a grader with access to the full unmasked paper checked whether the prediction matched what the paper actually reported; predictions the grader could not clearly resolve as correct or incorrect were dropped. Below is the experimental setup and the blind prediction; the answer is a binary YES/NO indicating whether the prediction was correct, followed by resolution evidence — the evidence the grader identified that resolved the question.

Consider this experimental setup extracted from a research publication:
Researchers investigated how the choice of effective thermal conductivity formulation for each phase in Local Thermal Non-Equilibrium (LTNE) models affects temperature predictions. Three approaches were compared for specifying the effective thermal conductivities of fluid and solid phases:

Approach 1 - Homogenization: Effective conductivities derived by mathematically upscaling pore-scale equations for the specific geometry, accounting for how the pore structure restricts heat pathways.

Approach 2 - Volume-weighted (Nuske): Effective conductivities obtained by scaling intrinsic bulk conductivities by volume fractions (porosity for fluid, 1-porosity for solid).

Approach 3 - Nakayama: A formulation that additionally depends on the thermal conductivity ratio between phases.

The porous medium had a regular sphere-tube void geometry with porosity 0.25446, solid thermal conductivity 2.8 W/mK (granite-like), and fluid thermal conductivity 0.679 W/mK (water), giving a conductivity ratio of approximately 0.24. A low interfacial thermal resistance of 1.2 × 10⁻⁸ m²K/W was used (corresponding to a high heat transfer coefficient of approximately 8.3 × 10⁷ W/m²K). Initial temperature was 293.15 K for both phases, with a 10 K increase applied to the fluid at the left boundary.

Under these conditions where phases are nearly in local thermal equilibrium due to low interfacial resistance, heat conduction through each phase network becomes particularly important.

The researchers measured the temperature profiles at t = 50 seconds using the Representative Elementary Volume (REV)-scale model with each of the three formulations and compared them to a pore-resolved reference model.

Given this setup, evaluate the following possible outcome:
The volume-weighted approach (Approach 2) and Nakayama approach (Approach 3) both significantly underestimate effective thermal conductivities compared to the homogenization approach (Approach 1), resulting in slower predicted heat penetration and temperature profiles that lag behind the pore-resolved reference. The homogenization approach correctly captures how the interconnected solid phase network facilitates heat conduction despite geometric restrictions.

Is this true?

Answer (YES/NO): NO